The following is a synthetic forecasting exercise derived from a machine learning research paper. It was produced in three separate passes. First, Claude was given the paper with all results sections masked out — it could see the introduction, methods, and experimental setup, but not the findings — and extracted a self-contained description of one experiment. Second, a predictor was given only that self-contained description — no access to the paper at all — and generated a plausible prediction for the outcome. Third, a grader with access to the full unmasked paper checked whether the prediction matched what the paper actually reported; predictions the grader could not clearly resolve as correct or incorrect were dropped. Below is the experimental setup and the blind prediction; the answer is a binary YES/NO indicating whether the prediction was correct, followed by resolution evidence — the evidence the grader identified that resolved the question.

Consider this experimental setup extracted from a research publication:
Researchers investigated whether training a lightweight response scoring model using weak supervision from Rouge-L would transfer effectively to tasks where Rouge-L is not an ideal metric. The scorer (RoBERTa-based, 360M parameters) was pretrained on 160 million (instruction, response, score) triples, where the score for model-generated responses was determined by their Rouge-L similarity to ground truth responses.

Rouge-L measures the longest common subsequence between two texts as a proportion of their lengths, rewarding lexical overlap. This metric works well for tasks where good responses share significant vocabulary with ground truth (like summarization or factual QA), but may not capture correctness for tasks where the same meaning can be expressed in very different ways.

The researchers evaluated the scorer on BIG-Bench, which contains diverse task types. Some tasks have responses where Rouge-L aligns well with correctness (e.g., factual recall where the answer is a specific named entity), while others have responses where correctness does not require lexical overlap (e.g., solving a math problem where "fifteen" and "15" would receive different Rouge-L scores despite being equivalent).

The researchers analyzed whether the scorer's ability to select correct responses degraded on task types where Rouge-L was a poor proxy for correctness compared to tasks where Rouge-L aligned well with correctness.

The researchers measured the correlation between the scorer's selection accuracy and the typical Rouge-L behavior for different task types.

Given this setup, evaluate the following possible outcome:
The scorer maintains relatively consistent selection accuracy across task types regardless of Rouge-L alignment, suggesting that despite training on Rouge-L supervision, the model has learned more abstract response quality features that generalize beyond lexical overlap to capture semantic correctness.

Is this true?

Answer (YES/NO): NO